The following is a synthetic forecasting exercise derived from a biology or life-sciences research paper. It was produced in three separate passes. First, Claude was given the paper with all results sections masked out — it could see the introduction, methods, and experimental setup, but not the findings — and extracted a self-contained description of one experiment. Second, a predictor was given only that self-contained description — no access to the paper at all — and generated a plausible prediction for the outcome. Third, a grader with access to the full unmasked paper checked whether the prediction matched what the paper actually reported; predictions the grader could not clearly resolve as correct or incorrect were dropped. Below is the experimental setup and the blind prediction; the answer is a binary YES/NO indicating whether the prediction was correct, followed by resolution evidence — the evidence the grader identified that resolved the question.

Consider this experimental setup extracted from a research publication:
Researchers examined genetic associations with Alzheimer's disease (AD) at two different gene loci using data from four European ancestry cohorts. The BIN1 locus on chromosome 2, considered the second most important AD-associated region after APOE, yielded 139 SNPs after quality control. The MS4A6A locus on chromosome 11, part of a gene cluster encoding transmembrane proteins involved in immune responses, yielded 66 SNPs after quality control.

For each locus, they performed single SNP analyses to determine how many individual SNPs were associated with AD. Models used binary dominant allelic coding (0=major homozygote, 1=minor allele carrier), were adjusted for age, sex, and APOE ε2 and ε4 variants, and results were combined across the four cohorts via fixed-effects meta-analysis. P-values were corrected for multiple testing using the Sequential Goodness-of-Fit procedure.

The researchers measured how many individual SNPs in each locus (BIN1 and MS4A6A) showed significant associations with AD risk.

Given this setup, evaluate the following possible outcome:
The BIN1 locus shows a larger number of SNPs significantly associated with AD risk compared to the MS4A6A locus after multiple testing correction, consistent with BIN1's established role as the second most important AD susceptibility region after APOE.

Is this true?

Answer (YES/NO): YES